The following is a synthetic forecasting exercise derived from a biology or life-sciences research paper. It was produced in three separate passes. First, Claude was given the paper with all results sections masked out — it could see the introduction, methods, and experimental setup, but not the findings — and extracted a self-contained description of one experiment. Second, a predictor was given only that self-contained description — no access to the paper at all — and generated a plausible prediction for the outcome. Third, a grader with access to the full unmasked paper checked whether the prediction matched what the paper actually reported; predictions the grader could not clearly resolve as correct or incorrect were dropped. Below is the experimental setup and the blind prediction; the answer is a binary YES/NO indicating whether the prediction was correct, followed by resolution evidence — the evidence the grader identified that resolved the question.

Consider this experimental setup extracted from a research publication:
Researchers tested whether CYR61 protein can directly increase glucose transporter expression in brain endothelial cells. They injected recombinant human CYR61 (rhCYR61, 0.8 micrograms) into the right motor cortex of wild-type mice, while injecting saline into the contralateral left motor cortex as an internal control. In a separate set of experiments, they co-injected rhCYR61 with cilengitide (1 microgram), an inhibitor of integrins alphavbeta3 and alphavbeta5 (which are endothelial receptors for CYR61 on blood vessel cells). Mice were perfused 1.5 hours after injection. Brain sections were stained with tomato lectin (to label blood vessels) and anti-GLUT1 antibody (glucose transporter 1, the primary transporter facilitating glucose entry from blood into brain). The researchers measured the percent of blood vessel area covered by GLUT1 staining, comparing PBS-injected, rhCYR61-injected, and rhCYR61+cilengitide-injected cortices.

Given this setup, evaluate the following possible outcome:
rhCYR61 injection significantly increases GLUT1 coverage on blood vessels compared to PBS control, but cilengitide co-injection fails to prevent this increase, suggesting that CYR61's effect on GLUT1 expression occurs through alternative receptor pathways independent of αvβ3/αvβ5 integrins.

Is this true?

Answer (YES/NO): NO